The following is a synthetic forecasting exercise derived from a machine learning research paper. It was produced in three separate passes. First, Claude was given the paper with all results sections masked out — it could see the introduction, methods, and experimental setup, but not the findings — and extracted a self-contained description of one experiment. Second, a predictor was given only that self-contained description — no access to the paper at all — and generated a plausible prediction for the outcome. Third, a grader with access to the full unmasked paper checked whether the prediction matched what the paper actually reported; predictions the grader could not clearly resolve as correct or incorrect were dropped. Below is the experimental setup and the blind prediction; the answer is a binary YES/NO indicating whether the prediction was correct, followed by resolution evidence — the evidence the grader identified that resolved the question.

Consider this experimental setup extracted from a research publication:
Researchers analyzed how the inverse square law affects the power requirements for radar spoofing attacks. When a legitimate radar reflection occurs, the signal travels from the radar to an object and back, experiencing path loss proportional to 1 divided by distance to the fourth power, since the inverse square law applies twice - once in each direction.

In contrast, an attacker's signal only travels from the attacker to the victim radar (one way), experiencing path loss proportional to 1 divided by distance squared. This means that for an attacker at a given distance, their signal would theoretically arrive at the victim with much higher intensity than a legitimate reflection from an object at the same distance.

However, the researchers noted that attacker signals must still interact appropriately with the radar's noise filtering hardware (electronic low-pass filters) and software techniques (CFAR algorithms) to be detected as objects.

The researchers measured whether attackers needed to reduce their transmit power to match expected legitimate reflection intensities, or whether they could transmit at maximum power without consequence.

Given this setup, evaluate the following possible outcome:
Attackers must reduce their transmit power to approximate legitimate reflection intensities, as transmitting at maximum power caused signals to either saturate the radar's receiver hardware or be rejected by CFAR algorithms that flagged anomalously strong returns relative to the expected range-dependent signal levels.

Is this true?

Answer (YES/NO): YES